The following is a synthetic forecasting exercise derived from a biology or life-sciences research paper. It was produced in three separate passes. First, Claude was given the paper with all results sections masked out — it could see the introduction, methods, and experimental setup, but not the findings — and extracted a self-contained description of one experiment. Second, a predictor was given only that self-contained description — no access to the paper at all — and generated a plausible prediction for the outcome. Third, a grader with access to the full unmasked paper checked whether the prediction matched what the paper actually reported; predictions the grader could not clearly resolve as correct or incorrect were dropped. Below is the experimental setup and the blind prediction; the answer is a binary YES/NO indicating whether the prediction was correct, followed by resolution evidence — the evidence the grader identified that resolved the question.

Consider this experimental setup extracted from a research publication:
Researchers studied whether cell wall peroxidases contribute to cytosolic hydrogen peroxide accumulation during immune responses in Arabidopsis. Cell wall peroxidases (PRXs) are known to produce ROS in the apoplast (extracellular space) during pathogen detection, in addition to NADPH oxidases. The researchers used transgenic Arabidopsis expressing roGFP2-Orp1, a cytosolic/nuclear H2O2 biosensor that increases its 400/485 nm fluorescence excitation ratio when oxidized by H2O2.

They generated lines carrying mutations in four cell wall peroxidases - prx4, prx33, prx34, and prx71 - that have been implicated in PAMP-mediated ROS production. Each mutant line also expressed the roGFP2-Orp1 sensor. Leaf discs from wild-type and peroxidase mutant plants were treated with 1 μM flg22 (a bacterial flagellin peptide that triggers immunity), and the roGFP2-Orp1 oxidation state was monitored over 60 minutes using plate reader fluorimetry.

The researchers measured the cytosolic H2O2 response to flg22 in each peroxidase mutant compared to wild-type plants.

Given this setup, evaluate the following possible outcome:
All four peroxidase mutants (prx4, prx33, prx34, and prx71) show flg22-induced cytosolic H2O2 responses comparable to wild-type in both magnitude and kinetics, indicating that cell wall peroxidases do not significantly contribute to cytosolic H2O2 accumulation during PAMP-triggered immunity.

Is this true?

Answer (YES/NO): NO